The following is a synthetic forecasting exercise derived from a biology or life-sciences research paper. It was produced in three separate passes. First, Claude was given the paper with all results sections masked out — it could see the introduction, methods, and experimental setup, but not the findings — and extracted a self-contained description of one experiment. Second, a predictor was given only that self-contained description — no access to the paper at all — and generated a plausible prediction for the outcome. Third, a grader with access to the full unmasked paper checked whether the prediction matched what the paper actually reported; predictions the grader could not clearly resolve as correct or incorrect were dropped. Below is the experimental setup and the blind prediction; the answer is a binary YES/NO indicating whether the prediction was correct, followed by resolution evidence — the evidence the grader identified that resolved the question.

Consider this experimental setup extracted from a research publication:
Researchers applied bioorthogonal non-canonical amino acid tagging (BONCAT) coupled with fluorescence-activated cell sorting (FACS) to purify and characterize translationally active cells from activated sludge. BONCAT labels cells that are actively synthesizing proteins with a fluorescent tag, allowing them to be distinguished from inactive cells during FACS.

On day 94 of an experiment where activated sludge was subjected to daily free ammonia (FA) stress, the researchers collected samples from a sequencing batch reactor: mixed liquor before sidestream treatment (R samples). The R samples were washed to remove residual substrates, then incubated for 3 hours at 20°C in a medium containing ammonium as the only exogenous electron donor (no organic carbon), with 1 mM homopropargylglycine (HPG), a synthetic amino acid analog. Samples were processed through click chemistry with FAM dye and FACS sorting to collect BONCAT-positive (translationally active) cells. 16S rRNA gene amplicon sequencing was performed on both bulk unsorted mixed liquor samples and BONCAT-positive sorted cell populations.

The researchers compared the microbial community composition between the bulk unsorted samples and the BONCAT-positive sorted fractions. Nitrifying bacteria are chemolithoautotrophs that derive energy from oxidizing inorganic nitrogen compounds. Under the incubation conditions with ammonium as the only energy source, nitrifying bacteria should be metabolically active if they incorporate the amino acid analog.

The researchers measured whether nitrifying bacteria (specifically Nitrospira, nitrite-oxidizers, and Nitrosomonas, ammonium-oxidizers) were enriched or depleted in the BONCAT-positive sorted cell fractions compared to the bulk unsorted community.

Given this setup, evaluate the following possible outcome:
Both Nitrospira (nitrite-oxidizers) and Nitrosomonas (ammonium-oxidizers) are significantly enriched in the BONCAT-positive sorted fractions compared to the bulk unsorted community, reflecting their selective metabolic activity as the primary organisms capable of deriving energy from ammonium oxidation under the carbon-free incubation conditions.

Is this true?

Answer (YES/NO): NO